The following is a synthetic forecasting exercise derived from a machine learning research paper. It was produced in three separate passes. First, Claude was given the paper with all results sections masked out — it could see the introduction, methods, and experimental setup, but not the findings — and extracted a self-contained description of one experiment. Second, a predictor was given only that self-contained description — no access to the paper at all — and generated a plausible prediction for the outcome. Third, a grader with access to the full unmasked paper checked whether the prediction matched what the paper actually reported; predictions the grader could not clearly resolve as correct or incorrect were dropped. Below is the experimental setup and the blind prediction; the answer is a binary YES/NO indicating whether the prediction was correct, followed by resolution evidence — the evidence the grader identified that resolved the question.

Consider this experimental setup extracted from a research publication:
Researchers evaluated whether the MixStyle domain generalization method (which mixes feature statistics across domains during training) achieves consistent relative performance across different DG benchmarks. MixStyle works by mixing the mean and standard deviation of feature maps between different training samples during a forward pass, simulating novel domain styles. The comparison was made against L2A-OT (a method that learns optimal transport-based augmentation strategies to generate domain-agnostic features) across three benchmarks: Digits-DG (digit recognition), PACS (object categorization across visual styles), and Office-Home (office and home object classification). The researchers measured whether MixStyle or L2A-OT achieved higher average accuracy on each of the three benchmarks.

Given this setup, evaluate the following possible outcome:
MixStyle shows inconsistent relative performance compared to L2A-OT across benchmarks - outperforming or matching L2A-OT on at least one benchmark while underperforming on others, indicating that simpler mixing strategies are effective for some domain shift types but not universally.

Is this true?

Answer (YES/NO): YES